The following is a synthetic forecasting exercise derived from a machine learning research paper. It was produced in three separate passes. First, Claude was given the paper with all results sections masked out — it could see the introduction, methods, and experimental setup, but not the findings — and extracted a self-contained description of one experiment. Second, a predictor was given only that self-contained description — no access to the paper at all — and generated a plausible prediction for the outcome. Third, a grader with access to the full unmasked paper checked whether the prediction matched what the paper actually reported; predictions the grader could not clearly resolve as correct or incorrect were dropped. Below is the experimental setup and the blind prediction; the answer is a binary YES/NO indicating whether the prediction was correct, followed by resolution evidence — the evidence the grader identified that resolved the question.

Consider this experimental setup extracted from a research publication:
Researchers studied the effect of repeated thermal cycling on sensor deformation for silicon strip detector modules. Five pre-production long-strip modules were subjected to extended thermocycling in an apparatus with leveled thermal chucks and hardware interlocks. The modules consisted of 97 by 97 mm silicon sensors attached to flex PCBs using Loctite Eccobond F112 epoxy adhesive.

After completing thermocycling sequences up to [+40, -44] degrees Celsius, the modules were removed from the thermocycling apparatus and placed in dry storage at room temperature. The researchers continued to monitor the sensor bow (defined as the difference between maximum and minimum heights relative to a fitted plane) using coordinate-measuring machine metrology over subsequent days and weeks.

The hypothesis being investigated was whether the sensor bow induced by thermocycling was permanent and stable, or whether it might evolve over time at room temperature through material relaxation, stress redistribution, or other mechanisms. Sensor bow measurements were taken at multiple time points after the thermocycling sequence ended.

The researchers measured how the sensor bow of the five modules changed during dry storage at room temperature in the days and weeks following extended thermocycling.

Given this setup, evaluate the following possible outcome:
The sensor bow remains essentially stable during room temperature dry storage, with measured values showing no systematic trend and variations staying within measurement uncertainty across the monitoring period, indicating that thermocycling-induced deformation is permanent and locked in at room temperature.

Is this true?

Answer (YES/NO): NO